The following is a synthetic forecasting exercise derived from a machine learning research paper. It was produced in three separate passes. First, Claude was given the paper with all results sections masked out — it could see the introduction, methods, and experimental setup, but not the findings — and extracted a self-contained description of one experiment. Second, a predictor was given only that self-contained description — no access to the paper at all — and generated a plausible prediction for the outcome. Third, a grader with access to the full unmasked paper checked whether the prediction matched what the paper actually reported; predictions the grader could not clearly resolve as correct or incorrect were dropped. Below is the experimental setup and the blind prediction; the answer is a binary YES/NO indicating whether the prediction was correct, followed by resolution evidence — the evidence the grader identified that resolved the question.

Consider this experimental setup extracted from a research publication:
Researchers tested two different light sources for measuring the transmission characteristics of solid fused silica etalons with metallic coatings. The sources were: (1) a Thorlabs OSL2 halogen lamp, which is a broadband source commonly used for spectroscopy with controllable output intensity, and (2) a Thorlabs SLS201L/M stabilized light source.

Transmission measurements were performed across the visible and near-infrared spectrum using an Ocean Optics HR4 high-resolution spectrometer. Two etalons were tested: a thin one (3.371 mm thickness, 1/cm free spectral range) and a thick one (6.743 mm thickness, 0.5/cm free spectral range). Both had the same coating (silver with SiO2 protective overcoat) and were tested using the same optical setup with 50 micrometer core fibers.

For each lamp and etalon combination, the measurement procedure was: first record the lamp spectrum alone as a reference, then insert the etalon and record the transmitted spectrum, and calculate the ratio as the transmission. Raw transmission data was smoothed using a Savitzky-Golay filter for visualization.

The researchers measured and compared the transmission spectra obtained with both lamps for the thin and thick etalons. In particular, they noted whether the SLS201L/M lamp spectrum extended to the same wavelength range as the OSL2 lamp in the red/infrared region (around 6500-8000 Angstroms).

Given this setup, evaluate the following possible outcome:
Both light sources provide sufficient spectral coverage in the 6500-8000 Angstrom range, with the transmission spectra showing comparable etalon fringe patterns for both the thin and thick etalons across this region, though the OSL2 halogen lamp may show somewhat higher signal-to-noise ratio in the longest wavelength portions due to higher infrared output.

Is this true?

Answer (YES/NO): NO